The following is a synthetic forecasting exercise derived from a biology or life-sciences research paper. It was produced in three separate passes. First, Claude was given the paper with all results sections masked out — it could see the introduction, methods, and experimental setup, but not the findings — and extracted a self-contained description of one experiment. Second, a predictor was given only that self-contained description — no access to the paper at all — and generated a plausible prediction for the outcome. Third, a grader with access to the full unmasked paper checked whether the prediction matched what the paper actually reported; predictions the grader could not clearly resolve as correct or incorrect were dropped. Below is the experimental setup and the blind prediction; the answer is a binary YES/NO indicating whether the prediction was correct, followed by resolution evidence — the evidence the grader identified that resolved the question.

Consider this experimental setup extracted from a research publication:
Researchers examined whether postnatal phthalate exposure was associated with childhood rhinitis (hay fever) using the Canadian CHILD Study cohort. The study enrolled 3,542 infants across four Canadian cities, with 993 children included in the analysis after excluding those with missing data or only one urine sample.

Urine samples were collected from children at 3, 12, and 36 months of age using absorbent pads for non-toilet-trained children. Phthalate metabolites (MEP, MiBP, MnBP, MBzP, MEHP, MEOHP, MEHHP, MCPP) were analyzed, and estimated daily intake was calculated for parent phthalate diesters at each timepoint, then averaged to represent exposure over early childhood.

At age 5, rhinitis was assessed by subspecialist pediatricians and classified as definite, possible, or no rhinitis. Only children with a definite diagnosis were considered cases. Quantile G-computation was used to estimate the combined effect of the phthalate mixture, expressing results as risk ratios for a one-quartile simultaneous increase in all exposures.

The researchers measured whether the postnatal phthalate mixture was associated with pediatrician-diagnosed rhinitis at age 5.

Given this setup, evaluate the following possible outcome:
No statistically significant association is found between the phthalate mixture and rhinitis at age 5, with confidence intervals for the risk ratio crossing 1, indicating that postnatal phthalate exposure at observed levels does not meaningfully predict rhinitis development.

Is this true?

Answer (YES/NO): YES